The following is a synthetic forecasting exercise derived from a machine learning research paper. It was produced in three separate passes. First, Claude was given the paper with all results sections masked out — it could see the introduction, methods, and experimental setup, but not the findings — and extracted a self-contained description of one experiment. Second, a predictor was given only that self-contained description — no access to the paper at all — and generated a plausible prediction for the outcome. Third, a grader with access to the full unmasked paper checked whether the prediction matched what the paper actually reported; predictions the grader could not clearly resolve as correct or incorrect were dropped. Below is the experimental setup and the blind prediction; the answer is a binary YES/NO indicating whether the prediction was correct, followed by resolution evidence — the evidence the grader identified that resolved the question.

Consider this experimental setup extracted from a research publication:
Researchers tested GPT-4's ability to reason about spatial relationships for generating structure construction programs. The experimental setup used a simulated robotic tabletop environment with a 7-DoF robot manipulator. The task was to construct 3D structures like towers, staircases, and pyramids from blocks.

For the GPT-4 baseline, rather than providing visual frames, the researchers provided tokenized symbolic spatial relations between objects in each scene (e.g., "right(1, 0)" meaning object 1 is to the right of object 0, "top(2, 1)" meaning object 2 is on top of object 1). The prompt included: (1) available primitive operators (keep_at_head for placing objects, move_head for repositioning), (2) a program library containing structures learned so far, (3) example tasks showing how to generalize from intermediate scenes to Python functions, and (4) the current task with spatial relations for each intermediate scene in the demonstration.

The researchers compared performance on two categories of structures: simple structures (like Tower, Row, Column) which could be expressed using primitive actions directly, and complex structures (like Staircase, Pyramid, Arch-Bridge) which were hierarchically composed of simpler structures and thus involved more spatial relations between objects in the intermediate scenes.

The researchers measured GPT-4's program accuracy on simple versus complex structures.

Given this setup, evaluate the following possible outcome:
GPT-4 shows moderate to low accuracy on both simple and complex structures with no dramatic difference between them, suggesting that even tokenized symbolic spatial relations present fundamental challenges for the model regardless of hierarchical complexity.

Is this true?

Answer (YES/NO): NO